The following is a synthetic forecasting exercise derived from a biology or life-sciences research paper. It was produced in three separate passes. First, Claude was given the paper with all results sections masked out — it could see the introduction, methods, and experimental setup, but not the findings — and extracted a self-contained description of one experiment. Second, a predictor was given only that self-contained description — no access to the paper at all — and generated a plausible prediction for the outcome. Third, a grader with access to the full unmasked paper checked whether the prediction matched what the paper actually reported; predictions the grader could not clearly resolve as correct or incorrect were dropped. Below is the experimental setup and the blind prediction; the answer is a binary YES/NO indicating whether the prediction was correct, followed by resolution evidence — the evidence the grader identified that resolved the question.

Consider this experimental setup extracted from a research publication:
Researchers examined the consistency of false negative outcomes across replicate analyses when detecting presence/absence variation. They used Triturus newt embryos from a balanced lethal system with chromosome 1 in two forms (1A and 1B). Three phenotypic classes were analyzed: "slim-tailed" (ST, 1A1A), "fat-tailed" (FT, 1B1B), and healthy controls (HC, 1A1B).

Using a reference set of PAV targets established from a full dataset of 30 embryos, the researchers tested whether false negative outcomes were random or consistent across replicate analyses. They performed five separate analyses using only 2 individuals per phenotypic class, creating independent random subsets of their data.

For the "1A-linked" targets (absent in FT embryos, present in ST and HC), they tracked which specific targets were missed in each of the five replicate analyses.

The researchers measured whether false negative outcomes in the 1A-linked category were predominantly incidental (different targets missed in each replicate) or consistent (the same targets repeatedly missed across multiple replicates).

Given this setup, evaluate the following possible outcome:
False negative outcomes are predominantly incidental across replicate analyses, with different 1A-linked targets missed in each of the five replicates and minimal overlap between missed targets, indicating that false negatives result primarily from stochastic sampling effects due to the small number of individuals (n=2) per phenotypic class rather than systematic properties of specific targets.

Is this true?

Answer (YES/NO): YES